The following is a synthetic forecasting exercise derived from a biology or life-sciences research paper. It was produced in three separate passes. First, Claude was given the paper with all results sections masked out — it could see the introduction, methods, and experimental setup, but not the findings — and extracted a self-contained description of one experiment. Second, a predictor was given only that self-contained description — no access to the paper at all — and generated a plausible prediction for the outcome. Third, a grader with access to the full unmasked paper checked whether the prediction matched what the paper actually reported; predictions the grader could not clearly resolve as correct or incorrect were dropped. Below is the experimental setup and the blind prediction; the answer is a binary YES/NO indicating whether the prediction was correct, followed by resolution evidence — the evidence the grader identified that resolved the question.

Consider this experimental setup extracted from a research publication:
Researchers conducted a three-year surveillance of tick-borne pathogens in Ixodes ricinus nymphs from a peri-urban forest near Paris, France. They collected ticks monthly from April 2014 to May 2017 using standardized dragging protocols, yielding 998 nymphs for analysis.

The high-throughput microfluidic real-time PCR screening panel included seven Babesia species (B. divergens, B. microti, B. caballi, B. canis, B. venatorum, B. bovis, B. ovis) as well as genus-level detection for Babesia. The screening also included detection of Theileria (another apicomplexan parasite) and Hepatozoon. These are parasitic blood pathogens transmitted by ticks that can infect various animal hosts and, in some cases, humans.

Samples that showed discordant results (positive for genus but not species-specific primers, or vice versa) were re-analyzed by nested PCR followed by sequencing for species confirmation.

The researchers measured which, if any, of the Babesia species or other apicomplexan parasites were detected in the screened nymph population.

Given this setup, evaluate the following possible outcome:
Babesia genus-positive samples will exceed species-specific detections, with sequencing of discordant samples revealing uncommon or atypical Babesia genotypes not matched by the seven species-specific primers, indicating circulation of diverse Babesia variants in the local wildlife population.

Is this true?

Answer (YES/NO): NO